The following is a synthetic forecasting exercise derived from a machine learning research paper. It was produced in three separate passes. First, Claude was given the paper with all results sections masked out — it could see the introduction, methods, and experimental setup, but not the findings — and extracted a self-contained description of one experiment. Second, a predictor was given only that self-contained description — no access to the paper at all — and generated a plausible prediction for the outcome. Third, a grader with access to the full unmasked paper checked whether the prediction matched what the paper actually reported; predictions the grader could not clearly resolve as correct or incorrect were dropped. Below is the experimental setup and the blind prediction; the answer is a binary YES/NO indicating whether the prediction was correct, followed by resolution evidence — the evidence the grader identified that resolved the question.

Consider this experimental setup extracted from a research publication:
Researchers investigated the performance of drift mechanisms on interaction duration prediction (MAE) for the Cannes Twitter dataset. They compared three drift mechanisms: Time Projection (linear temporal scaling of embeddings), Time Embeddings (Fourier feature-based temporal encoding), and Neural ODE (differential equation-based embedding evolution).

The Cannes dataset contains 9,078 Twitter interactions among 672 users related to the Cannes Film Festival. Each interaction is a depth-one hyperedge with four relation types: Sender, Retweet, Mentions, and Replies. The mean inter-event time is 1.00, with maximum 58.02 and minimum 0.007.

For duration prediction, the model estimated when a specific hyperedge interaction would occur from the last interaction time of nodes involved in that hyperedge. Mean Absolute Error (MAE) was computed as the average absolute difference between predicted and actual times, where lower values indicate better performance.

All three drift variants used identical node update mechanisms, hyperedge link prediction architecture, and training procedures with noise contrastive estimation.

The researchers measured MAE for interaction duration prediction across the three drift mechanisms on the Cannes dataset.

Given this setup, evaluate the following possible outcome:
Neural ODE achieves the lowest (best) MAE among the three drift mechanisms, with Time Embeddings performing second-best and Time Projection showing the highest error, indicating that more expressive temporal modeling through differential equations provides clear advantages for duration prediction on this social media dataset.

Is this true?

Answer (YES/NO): NO